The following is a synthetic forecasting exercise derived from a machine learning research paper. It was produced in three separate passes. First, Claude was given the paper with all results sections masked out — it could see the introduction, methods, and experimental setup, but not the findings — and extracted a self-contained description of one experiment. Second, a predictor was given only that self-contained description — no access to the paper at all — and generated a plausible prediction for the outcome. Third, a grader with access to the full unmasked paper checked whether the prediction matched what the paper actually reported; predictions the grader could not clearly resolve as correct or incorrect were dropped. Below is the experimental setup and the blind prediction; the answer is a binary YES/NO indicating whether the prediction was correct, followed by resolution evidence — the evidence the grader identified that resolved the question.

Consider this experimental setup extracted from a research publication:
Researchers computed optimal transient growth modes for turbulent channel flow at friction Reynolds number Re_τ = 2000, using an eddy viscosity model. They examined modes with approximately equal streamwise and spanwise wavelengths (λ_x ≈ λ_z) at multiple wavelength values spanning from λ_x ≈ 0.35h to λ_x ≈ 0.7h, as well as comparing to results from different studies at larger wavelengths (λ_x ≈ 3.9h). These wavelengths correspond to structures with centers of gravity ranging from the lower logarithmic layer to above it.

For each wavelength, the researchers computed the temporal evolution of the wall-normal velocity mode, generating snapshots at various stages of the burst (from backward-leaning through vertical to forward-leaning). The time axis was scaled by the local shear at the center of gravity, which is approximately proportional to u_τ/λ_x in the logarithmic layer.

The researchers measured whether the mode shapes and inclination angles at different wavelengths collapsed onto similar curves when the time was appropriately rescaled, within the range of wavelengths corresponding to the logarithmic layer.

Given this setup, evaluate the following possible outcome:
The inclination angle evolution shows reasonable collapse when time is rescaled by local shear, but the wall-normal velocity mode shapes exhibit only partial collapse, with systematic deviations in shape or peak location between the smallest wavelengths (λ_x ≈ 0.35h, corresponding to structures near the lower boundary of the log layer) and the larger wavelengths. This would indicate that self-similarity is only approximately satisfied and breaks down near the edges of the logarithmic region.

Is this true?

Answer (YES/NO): NO